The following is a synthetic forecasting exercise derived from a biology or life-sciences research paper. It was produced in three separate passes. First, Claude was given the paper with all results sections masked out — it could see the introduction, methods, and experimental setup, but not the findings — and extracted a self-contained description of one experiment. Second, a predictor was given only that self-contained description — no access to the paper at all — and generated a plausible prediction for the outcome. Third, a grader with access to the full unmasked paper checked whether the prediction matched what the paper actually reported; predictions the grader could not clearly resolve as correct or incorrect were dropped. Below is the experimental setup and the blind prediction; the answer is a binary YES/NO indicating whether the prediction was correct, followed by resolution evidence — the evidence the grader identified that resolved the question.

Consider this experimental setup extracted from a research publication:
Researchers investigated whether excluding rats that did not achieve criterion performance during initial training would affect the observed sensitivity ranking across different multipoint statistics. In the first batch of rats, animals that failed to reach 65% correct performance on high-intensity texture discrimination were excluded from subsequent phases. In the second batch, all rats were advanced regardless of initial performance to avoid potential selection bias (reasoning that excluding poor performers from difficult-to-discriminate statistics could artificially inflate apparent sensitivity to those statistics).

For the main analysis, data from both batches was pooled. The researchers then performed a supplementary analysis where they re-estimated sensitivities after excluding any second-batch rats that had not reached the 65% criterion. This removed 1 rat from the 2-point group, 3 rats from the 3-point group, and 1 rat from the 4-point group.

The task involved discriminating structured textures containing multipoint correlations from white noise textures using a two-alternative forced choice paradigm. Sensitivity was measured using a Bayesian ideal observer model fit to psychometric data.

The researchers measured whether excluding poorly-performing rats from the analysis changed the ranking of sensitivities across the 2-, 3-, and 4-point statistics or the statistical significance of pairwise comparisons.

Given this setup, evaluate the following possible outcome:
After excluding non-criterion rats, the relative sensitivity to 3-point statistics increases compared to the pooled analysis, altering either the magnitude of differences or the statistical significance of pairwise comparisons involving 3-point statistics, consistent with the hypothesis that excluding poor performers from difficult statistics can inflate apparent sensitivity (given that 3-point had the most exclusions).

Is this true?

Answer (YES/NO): NO